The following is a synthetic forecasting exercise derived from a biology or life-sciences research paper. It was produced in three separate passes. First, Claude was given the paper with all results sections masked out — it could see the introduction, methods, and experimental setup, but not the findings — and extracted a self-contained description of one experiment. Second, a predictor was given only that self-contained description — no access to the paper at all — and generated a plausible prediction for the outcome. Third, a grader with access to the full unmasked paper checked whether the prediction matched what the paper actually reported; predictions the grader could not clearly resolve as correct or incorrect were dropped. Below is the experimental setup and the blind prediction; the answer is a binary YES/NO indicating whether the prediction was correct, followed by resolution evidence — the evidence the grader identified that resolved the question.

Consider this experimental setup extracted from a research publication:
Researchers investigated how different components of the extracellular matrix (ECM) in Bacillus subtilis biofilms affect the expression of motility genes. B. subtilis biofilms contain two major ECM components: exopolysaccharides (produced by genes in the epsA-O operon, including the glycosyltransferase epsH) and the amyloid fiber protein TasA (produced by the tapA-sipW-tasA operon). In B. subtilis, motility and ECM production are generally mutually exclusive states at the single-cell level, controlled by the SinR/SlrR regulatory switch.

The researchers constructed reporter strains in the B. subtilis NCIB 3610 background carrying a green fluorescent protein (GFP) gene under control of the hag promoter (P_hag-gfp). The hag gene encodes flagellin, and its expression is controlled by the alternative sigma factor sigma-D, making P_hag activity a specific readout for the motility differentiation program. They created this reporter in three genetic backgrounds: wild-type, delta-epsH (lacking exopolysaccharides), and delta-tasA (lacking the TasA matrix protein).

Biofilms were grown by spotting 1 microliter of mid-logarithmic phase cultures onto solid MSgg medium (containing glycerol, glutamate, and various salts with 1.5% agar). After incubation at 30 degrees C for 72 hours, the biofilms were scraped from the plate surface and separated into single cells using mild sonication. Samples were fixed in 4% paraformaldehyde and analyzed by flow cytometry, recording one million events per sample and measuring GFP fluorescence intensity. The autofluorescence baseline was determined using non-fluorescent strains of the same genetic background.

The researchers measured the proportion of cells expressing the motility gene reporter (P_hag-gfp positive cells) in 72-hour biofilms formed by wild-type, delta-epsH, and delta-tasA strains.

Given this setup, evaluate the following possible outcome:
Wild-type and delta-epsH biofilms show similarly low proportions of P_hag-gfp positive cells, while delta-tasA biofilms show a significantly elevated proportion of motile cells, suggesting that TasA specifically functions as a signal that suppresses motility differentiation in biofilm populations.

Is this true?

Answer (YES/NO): NO